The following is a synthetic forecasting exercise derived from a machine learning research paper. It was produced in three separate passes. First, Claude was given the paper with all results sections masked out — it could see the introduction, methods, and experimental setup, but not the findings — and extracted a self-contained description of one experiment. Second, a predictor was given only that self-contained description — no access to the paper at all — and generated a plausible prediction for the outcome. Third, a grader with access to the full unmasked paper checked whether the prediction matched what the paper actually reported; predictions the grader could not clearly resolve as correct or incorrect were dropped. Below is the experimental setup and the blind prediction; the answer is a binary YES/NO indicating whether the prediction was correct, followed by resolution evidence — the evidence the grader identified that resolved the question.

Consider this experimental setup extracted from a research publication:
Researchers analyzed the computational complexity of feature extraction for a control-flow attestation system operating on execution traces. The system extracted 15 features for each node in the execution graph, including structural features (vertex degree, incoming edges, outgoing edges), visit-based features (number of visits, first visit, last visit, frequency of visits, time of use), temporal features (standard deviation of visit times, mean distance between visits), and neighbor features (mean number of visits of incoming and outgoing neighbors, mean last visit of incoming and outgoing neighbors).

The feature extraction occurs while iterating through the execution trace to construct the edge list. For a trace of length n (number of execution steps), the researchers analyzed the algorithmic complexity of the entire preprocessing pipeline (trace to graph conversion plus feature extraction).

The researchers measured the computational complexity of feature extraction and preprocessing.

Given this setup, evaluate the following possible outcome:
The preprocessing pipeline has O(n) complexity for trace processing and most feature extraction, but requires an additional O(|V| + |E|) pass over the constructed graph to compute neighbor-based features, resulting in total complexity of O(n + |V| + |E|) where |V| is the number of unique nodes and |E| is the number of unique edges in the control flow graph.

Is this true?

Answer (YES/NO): NO